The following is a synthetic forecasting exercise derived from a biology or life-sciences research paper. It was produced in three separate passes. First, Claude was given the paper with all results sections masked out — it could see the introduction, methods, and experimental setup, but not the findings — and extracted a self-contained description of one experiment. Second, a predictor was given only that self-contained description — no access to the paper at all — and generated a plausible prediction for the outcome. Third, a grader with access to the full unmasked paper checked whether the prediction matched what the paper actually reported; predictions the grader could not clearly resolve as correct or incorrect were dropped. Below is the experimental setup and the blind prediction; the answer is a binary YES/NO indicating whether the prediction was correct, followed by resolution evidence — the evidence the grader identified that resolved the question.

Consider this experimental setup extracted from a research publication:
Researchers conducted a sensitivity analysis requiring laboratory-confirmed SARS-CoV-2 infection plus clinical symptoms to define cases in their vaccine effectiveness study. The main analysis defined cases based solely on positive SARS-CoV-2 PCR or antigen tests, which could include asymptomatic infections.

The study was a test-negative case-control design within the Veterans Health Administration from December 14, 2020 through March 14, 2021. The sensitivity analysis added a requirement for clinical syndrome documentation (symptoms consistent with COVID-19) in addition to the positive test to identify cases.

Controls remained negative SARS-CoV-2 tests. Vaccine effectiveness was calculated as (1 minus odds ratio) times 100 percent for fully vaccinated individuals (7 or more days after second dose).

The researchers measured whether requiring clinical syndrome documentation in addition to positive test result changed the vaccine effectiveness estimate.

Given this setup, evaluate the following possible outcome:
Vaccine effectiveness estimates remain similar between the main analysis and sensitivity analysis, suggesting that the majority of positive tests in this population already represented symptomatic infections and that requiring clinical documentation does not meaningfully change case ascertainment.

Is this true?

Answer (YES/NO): YES